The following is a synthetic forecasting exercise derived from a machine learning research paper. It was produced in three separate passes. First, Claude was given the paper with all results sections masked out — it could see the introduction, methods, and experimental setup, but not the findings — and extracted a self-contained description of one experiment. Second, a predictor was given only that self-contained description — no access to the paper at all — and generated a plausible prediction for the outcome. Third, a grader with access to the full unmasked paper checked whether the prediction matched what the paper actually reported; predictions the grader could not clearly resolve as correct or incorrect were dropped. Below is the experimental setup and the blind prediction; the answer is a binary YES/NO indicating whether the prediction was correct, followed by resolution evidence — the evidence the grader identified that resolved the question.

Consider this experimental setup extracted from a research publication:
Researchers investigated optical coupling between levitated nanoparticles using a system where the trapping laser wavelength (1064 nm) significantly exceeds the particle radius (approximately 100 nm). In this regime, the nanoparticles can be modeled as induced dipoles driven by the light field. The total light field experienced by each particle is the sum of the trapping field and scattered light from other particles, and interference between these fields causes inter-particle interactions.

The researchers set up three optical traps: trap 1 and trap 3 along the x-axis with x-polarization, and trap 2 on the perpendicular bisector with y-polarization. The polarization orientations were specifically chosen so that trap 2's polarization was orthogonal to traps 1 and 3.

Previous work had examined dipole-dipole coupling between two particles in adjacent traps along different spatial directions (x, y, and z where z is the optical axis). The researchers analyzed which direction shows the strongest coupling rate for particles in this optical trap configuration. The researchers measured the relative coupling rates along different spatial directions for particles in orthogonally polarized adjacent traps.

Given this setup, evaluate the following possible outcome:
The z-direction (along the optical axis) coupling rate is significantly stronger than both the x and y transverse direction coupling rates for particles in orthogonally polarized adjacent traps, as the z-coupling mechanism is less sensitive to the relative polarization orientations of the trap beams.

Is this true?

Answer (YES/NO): YES